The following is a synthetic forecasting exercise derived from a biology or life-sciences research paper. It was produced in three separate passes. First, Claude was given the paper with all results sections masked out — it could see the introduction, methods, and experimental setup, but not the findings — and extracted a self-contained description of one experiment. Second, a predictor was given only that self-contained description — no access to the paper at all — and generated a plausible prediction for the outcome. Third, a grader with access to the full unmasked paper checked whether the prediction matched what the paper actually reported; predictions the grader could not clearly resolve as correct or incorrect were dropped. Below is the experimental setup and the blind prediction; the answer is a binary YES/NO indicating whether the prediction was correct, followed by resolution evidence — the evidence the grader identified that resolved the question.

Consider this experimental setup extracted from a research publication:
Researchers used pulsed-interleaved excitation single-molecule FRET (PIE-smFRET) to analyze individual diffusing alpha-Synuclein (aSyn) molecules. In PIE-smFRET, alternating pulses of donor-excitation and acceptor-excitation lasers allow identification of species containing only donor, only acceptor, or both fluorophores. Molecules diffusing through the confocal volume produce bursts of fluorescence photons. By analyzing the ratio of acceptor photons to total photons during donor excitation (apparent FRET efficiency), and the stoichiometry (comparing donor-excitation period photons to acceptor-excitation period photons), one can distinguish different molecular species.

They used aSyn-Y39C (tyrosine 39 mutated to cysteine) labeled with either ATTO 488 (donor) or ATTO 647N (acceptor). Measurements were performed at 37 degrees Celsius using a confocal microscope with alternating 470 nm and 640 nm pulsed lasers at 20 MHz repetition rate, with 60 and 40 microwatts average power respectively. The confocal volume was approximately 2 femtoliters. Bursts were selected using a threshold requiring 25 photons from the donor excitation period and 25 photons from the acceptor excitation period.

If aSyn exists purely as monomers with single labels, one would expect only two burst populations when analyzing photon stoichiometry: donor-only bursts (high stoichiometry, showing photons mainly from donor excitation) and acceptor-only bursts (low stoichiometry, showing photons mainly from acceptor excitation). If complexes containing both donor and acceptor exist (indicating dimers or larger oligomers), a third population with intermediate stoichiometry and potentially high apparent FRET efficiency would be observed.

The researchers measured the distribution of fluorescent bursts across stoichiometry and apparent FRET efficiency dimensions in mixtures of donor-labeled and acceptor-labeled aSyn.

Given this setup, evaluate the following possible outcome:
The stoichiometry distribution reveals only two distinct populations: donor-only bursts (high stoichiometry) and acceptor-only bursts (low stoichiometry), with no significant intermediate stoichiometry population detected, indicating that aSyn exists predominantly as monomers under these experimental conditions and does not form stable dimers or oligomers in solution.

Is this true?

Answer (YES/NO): NO